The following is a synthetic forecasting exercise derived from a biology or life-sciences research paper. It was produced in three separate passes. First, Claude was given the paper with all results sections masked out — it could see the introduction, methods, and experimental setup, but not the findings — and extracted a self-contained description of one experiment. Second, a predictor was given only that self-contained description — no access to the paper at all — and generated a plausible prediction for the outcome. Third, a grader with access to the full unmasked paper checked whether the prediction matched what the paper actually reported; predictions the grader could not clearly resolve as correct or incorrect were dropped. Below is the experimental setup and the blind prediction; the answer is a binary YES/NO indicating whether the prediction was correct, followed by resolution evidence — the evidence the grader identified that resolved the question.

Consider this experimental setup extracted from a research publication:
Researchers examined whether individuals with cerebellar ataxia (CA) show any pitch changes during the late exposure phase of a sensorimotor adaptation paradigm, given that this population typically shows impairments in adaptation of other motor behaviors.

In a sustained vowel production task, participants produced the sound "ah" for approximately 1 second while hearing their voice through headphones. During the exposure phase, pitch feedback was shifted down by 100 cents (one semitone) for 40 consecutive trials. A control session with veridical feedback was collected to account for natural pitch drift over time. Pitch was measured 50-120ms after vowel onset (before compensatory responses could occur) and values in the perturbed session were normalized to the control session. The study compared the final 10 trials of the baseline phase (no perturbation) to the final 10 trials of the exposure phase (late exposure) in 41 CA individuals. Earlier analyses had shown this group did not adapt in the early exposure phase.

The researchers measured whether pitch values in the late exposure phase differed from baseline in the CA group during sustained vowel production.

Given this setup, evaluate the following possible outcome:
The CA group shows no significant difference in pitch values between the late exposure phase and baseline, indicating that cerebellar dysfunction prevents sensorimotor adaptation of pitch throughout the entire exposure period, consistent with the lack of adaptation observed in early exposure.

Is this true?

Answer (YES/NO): NO